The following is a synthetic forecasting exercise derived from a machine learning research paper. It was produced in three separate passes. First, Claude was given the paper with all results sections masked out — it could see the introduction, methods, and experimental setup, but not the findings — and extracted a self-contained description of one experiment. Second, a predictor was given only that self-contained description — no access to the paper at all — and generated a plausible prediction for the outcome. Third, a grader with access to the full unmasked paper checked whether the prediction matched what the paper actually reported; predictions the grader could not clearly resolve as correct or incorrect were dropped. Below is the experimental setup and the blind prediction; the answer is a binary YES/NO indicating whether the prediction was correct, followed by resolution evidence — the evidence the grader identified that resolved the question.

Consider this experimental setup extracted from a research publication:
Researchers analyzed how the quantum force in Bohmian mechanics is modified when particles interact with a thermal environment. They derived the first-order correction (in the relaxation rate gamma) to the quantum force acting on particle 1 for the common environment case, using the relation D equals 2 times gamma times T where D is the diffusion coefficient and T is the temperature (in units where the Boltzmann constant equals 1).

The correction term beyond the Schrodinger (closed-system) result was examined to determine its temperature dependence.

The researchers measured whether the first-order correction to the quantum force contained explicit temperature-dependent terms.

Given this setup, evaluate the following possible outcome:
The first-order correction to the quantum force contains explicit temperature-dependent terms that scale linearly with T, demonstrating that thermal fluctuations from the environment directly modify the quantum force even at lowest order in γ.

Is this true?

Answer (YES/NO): YES